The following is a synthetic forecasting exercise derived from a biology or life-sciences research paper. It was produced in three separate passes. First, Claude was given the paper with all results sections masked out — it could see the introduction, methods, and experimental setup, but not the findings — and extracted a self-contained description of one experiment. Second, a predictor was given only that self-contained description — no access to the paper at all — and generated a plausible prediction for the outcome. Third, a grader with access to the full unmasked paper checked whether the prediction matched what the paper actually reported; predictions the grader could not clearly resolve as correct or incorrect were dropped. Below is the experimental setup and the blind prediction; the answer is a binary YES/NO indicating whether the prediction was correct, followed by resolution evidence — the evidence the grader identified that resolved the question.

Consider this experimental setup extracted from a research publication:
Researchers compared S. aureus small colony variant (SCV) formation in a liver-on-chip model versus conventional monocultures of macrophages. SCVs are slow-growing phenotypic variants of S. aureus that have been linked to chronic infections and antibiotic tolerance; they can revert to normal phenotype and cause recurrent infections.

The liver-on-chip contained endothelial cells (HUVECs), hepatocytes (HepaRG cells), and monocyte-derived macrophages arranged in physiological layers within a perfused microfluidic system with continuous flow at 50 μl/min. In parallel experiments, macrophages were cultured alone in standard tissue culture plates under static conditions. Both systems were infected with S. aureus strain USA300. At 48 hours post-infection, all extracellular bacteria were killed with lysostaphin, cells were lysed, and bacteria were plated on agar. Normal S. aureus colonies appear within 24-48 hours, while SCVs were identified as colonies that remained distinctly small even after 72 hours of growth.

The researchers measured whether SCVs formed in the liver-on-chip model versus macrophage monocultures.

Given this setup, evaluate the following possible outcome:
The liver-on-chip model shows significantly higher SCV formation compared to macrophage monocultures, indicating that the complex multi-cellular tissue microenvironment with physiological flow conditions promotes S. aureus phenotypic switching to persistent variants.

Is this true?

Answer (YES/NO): YES